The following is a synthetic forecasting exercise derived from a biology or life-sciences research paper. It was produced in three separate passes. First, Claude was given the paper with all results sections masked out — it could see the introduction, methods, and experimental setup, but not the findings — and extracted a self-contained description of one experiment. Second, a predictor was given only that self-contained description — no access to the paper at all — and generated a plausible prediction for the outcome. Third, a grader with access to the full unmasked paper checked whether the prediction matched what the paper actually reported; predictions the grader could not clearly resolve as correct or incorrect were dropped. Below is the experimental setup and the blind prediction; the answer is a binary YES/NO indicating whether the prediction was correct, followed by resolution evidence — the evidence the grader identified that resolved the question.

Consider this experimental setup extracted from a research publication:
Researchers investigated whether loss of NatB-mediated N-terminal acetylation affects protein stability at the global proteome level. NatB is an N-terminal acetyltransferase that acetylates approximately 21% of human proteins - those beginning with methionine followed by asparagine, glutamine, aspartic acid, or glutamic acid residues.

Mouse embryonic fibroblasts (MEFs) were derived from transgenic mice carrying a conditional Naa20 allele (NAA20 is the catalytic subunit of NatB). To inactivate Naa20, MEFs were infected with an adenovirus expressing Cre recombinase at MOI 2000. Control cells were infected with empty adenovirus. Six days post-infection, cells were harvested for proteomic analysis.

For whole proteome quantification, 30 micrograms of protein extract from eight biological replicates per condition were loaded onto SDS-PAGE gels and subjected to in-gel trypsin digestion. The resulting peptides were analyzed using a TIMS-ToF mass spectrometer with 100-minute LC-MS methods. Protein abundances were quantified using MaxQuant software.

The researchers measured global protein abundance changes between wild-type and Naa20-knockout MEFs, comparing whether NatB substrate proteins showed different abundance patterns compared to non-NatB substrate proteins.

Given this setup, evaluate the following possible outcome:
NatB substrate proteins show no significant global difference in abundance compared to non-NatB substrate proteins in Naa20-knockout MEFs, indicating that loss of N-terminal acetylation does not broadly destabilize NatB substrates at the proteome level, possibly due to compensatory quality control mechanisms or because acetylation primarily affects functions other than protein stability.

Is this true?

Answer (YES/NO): YES